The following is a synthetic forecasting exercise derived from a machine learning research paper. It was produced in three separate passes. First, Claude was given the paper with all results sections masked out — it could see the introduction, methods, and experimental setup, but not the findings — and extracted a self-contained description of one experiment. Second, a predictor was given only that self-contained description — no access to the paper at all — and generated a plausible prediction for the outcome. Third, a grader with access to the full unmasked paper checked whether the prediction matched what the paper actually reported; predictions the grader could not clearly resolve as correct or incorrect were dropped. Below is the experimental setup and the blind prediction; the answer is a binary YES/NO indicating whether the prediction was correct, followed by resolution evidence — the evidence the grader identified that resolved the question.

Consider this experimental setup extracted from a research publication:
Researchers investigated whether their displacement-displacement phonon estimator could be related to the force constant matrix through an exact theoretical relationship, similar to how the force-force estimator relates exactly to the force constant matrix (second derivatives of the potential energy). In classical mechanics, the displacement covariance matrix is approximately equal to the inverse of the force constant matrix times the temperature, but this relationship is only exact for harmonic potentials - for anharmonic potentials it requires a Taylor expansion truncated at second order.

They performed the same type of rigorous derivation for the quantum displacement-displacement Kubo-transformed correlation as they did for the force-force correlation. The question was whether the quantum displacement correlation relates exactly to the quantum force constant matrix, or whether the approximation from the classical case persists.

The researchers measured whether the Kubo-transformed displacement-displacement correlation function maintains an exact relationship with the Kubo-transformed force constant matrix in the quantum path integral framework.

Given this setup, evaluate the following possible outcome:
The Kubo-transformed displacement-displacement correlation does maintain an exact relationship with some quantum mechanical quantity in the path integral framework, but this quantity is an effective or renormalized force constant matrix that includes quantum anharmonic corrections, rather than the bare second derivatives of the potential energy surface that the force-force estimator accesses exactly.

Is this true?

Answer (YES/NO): NO